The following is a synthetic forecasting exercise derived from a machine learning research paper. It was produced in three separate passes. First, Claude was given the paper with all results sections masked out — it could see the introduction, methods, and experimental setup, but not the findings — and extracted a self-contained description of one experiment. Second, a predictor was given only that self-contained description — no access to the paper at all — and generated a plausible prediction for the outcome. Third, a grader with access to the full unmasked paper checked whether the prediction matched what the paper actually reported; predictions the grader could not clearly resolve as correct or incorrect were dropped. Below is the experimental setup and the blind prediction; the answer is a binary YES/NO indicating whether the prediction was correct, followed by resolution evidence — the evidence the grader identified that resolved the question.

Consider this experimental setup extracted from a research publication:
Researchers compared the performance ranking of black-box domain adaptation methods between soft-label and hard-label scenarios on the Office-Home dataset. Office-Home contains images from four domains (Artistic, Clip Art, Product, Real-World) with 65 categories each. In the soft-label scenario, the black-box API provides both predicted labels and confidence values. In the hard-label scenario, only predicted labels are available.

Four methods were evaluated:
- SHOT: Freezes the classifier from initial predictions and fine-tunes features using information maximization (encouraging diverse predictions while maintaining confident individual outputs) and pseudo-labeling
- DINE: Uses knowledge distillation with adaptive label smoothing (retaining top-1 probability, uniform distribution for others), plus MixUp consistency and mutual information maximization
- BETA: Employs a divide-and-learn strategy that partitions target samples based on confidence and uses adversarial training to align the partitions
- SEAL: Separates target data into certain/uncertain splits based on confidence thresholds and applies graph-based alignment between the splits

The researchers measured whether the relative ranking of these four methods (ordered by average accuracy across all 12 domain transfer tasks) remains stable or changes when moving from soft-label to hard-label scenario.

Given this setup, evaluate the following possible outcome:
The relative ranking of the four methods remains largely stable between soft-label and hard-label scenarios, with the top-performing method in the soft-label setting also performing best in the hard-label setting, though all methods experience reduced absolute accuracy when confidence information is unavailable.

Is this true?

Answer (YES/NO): NO